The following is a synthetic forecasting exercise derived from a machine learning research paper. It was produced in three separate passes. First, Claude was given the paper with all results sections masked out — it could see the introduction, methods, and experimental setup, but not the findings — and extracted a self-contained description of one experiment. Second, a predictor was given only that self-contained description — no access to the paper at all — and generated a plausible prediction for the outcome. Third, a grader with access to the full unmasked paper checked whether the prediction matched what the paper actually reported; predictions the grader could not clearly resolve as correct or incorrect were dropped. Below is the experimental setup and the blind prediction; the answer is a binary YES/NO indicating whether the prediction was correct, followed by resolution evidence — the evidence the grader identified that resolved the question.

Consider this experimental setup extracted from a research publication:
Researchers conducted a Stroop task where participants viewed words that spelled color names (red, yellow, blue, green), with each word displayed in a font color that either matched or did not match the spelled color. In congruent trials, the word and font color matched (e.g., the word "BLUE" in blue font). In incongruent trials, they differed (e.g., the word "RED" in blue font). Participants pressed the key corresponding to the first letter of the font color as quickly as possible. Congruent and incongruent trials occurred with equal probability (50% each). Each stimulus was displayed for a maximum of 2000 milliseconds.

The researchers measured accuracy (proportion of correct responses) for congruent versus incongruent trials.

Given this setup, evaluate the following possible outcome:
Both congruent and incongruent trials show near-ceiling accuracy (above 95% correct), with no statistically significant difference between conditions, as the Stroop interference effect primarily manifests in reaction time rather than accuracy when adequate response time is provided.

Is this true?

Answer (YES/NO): NO